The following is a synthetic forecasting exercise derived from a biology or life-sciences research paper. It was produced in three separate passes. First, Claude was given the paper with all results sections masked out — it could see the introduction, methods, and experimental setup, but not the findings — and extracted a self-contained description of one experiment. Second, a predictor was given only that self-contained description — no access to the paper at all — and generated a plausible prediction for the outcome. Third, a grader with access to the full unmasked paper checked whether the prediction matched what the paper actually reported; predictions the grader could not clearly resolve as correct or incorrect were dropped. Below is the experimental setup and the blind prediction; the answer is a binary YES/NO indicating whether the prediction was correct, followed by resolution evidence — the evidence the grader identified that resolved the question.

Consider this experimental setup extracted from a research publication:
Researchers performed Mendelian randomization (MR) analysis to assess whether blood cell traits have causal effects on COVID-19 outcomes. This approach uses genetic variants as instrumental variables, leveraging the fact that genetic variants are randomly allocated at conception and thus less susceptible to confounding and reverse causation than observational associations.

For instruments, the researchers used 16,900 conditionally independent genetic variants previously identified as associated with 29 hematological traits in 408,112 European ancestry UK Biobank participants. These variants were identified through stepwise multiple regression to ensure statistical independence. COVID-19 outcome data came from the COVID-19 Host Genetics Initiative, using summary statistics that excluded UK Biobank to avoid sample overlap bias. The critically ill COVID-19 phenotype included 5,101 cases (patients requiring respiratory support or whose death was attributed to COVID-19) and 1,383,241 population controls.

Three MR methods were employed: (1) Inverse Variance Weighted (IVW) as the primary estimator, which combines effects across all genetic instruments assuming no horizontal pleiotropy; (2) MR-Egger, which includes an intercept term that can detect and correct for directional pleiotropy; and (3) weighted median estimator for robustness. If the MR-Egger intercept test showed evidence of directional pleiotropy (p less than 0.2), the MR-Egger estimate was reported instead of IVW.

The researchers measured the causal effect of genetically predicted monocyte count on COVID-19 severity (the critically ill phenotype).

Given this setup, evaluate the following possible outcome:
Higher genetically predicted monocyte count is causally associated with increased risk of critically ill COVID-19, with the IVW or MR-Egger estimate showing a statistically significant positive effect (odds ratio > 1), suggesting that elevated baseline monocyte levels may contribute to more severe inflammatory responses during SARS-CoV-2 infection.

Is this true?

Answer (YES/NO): NO